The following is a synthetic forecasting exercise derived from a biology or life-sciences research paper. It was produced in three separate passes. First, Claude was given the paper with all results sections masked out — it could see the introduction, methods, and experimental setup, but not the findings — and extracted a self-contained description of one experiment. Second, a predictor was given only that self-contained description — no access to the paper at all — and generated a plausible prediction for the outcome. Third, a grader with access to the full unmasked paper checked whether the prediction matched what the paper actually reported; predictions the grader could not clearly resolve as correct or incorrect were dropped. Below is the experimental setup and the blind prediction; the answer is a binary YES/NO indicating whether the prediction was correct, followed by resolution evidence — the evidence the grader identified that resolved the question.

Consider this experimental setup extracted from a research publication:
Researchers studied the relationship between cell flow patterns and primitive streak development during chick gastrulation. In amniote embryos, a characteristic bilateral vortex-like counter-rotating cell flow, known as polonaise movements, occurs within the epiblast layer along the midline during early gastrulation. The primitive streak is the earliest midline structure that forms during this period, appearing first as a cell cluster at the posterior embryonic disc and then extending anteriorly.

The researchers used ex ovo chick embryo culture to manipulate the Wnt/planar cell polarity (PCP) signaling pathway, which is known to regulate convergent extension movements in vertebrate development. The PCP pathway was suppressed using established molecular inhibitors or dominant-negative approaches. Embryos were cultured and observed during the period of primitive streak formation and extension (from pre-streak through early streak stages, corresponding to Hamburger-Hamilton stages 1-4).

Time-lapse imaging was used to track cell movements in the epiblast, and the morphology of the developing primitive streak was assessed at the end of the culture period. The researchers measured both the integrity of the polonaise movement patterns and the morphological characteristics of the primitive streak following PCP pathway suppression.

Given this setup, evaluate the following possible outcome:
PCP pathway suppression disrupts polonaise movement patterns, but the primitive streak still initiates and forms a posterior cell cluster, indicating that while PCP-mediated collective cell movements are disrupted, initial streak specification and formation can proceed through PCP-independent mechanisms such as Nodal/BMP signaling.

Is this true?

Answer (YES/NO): NO